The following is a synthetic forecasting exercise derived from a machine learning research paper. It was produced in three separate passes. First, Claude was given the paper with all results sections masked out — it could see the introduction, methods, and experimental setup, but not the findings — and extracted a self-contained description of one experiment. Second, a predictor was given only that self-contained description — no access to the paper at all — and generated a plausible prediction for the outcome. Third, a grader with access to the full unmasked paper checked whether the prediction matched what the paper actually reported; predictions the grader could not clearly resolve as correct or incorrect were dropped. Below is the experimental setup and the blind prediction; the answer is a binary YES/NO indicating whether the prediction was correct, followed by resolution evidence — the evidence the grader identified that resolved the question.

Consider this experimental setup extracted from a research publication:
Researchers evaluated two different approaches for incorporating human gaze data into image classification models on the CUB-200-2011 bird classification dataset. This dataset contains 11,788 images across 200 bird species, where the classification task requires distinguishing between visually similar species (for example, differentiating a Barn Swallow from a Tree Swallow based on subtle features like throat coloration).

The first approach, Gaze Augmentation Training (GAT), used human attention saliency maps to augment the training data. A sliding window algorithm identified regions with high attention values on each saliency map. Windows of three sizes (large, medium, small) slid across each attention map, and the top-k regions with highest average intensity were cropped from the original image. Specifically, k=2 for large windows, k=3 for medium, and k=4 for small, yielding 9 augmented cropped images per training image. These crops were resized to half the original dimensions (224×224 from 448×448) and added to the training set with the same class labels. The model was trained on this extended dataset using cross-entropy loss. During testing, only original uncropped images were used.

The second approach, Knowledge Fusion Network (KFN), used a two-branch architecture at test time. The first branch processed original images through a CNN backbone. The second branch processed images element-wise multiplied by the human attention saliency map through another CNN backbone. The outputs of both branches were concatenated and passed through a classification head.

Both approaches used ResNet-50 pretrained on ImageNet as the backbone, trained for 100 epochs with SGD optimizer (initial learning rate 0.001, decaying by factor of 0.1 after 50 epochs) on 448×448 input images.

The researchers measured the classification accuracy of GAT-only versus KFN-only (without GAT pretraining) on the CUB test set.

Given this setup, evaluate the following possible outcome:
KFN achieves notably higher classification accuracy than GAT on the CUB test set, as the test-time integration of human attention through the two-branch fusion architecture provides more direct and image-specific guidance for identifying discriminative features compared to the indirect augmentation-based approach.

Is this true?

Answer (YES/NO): NO